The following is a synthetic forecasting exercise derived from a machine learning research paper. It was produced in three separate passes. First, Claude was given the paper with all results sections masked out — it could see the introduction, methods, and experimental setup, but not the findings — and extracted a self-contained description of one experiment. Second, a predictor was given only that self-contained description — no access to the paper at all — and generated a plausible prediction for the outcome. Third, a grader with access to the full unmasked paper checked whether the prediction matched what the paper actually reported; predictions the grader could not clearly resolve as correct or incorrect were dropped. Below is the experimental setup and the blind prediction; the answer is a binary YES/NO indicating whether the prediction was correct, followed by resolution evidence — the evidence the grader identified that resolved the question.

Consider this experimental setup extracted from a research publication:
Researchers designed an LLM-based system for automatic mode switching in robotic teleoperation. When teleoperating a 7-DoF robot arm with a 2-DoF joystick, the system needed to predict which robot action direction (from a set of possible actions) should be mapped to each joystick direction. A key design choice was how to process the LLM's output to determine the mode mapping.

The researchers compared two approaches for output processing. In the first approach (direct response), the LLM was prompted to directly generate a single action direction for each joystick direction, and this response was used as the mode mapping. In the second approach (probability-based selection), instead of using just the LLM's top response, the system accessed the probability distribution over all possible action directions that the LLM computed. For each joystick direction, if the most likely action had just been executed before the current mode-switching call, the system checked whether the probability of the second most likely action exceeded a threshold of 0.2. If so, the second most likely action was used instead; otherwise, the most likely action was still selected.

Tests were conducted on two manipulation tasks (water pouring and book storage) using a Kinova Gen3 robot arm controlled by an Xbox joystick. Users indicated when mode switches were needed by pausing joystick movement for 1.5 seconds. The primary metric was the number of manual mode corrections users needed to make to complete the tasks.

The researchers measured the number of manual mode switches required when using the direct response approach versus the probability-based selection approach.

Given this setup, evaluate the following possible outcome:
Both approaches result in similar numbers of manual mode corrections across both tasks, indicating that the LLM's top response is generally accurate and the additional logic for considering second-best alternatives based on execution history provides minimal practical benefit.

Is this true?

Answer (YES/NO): NO